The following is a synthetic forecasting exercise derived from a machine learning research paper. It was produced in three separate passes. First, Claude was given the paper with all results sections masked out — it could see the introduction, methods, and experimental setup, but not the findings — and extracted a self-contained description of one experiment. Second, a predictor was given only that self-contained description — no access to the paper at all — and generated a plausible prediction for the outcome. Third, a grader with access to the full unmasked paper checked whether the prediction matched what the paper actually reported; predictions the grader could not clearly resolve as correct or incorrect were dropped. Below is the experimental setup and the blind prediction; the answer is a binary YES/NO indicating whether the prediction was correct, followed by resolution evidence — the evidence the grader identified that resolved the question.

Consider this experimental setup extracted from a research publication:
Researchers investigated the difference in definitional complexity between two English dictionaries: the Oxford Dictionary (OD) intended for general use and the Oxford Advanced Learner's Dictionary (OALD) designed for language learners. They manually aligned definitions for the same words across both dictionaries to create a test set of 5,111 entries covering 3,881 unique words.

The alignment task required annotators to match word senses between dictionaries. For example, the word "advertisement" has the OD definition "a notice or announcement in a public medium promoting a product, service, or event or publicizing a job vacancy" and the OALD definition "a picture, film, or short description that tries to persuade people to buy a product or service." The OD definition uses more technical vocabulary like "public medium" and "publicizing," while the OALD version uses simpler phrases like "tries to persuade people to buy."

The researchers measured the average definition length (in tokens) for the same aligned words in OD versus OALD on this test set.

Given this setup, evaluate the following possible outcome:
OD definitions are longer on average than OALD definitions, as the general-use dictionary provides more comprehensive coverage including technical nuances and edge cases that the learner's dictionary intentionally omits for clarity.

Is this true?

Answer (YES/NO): NO